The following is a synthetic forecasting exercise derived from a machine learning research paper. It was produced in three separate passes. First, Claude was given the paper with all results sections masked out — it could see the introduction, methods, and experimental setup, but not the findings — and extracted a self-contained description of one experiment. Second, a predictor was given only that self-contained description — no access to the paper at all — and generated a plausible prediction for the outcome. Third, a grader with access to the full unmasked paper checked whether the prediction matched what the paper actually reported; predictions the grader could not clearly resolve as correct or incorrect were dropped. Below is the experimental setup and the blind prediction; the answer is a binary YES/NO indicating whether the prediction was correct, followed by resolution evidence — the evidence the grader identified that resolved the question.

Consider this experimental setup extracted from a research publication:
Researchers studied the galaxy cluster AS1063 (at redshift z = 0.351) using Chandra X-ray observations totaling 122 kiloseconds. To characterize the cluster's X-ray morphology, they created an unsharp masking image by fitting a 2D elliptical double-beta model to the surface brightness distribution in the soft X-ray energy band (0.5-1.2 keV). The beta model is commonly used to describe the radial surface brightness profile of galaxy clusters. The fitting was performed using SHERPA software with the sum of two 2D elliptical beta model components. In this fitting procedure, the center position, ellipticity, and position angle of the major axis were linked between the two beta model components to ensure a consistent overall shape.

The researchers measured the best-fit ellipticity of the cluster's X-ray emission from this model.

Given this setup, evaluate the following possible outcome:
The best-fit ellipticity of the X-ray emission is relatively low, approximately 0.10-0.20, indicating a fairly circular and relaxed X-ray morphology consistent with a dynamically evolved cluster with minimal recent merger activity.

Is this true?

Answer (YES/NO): NO